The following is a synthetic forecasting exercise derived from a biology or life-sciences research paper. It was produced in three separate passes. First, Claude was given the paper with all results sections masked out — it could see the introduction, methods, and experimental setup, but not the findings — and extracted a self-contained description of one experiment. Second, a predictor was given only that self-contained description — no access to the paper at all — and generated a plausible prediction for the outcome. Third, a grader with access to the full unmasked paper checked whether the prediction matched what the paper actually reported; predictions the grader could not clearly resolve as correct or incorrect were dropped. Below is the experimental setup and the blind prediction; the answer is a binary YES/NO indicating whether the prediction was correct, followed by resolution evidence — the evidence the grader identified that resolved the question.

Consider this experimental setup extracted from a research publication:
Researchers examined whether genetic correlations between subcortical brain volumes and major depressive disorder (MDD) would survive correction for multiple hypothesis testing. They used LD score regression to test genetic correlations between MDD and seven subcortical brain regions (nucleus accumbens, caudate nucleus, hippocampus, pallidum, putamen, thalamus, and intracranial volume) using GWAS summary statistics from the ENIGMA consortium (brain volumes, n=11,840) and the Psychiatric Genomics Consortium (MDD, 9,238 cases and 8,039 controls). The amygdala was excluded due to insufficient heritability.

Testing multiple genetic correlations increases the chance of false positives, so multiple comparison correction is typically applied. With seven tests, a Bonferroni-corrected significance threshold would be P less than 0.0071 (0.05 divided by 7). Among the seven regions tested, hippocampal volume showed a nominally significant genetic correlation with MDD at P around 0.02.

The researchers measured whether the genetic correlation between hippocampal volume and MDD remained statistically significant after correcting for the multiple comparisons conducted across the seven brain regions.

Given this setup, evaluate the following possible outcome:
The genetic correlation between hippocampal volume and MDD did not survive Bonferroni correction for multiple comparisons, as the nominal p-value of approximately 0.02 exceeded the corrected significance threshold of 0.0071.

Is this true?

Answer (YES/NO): YES